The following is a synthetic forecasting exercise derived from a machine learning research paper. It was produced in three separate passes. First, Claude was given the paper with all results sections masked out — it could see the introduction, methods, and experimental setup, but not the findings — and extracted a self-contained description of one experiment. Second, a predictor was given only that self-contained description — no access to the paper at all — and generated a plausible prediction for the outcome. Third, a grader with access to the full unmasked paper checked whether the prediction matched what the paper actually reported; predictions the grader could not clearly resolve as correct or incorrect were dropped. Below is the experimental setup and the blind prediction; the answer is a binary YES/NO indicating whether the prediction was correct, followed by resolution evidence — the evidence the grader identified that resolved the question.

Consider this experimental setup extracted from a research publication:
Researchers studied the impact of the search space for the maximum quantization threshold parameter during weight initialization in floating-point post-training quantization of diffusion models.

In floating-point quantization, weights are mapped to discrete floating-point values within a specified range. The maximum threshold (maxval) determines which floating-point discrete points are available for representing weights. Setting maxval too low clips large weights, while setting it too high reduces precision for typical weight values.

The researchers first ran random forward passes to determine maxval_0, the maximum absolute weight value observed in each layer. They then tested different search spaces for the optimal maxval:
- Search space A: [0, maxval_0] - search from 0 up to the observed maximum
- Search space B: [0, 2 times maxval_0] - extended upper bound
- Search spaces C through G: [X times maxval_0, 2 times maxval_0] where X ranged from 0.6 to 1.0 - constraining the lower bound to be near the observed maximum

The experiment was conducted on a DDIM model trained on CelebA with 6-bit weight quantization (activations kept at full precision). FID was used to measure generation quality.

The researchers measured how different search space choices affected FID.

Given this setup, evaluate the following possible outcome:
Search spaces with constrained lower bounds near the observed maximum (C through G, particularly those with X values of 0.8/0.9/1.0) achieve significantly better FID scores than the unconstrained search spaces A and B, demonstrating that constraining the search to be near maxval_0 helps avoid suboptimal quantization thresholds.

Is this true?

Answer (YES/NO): YES